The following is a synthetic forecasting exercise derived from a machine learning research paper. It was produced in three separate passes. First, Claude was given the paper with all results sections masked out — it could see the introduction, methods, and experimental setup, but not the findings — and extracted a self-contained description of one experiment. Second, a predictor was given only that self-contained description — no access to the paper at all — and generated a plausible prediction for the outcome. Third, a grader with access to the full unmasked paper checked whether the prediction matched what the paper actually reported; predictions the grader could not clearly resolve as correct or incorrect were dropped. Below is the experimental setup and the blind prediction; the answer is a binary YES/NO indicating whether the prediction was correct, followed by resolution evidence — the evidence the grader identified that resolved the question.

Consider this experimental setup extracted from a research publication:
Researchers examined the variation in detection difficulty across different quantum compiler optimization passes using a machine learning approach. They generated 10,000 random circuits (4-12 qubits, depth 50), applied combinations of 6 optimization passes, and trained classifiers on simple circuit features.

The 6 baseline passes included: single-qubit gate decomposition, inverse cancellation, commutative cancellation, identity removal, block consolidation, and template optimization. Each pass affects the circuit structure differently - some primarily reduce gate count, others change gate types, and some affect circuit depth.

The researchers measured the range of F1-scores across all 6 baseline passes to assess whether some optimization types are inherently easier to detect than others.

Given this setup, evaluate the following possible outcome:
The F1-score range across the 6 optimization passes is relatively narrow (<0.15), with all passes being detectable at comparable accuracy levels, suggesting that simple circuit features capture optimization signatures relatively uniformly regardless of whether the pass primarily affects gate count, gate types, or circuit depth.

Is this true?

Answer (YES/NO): NO